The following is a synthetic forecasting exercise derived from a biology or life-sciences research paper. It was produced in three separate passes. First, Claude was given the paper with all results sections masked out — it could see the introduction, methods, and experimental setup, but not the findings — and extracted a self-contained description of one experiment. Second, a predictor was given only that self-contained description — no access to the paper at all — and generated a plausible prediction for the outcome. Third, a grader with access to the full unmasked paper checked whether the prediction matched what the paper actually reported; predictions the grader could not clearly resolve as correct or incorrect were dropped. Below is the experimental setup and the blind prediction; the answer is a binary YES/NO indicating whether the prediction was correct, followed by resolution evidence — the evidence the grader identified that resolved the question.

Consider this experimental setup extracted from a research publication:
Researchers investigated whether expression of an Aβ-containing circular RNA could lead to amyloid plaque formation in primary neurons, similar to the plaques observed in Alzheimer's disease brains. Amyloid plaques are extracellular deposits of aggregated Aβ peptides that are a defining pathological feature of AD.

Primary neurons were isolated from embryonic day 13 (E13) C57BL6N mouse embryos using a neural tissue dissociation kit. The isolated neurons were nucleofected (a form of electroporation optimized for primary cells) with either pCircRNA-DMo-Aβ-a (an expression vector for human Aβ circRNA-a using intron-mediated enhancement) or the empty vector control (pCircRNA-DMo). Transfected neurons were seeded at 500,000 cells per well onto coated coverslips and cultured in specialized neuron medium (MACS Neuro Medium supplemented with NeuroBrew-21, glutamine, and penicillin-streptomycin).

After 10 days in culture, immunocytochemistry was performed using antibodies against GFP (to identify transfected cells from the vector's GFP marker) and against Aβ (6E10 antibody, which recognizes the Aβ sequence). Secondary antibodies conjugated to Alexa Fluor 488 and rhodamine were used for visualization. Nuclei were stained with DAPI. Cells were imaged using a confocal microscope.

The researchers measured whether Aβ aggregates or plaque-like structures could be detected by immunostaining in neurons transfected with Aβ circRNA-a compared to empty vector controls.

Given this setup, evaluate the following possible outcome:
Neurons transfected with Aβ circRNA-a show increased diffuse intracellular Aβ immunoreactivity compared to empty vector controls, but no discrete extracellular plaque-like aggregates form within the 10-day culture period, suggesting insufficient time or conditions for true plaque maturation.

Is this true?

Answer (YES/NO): NO